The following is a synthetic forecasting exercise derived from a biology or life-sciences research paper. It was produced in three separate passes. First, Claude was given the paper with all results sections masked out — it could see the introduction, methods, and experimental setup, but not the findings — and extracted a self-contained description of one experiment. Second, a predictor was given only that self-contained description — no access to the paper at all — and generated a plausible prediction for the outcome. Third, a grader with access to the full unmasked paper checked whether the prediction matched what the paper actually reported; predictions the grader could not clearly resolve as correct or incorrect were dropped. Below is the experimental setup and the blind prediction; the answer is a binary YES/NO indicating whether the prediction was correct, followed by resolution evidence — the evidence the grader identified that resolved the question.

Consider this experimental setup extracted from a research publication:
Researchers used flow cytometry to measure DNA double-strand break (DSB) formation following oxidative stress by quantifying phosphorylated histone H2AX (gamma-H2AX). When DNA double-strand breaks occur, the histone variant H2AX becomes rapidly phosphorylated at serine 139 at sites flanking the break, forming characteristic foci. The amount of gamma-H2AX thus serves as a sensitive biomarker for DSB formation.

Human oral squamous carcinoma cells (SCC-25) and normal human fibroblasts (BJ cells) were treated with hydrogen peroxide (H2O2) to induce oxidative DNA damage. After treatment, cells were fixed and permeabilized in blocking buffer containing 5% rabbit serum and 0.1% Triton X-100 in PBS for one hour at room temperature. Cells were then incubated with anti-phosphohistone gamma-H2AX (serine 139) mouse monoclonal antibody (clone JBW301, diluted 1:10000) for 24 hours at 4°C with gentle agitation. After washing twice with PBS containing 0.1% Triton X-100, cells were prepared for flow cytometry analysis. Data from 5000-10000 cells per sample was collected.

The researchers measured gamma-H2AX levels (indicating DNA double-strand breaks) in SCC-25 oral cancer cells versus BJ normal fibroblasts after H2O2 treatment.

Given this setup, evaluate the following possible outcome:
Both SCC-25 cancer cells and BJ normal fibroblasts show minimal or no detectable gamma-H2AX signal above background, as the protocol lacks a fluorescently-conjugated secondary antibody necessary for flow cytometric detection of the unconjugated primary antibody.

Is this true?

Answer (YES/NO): NO